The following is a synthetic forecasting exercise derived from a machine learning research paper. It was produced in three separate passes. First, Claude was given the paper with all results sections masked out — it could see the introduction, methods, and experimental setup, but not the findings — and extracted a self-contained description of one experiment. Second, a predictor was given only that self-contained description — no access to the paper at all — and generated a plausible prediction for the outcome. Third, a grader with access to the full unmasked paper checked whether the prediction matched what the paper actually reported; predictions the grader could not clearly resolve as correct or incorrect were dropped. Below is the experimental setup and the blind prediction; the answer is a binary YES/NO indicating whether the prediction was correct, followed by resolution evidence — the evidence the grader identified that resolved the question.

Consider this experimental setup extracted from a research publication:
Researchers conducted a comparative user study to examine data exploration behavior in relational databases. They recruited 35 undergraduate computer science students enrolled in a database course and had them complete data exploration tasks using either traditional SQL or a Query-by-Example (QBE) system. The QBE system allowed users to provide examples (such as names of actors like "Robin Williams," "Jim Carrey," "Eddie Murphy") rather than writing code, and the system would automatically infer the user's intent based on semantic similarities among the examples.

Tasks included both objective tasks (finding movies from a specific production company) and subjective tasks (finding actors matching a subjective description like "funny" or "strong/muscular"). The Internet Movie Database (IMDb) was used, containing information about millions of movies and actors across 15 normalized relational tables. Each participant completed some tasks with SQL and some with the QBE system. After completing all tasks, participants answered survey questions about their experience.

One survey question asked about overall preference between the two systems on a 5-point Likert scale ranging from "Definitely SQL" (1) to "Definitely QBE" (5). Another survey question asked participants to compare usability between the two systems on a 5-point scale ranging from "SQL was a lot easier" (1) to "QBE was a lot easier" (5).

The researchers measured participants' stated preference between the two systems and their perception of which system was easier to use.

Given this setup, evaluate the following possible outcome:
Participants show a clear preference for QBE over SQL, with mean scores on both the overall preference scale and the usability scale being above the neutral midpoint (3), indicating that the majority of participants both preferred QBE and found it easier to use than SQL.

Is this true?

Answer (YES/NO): NO